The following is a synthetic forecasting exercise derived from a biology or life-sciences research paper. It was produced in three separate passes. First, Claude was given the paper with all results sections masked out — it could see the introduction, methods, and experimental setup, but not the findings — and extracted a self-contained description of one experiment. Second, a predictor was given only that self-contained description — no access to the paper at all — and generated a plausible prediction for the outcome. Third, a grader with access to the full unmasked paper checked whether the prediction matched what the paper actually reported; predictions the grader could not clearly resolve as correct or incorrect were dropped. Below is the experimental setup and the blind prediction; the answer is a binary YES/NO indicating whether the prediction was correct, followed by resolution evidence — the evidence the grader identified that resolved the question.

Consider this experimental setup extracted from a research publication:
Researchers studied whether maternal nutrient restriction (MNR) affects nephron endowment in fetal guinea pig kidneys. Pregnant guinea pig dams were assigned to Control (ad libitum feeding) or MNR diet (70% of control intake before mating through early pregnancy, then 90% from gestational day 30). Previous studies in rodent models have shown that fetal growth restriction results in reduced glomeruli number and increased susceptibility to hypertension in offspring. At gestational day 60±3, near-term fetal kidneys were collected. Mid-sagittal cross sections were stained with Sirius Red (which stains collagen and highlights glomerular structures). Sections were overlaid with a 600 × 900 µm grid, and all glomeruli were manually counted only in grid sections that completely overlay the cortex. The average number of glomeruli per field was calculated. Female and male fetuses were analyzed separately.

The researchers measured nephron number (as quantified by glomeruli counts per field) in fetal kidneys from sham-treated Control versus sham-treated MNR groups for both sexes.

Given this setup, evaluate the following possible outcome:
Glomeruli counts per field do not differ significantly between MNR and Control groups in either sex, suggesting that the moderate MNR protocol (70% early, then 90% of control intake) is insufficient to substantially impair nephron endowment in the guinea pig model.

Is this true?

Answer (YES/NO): YES